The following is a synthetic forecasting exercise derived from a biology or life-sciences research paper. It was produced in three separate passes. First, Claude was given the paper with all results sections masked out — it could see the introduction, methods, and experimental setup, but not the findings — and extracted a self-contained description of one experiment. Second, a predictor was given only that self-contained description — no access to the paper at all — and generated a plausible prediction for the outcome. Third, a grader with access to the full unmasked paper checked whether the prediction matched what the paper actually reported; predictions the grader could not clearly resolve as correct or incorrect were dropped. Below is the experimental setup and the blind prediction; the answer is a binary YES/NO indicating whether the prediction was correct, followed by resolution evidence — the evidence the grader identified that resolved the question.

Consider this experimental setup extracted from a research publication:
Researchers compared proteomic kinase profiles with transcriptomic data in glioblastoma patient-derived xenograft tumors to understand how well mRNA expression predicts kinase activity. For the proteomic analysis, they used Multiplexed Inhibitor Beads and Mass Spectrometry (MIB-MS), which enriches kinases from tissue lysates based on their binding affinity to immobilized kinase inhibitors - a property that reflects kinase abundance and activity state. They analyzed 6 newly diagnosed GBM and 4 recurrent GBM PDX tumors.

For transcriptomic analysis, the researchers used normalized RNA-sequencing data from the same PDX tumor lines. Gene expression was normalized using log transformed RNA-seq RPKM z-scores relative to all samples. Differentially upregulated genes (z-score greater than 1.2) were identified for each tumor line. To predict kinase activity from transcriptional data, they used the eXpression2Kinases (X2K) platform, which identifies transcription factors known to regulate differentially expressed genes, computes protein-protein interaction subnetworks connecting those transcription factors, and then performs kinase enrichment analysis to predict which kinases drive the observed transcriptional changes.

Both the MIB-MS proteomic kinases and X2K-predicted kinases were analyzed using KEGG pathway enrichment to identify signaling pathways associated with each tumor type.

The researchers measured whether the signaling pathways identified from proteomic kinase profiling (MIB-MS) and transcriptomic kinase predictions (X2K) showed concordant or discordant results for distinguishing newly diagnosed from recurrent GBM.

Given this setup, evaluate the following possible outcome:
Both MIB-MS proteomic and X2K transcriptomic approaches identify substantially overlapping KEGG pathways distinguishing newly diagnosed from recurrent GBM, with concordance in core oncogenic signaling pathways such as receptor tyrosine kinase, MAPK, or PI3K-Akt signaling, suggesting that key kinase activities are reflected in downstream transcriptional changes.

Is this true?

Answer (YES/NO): NO